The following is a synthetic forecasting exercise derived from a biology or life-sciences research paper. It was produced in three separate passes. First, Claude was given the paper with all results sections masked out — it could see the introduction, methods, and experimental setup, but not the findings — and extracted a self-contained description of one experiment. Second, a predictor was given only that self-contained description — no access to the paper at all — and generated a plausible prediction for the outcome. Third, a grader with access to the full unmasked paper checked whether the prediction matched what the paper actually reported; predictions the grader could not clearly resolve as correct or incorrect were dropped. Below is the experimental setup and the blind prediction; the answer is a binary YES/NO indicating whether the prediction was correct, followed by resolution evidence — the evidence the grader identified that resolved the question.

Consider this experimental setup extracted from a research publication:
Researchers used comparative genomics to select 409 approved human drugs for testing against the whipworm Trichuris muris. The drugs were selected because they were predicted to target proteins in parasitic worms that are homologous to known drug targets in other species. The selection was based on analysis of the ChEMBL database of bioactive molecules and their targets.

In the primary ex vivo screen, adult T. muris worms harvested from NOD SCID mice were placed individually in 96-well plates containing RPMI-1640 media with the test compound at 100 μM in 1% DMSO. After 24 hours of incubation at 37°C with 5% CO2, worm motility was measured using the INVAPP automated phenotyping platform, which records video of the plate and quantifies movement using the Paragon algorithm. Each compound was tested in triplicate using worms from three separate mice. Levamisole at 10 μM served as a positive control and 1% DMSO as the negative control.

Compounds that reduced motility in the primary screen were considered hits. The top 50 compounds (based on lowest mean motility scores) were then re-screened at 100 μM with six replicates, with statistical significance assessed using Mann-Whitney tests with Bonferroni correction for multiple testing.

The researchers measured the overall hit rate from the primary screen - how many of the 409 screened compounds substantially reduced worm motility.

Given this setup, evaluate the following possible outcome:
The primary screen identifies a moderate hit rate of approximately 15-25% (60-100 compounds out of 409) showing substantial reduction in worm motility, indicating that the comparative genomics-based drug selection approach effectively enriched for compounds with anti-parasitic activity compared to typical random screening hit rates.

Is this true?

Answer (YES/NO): NO